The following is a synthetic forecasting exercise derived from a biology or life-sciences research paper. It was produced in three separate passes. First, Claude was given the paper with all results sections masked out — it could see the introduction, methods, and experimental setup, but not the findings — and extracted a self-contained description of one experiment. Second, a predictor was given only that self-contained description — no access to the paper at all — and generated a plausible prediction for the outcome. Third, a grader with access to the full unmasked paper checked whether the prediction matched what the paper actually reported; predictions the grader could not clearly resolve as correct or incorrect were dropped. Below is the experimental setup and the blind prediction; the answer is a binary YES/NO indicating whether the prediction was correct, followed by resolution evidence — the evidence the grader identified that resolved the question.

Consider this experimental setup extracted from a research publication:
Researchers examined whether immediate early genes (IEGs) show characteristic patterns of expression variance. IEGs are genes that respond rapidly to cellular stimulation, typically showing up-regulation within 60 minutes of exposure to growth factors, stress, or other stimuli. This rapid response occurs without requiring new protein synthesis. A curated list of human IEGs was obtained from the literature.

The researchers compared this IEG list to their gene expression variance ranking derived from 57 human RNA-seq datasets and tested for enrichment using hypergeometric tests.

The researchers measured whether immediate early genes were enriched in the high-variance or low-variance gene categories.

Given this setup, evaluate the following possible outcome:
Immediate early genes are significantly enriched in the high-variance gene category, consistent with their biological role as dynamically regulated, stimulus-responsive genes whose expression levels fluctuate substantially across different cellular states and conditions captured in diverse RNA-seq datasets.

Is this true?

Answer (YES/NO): YES